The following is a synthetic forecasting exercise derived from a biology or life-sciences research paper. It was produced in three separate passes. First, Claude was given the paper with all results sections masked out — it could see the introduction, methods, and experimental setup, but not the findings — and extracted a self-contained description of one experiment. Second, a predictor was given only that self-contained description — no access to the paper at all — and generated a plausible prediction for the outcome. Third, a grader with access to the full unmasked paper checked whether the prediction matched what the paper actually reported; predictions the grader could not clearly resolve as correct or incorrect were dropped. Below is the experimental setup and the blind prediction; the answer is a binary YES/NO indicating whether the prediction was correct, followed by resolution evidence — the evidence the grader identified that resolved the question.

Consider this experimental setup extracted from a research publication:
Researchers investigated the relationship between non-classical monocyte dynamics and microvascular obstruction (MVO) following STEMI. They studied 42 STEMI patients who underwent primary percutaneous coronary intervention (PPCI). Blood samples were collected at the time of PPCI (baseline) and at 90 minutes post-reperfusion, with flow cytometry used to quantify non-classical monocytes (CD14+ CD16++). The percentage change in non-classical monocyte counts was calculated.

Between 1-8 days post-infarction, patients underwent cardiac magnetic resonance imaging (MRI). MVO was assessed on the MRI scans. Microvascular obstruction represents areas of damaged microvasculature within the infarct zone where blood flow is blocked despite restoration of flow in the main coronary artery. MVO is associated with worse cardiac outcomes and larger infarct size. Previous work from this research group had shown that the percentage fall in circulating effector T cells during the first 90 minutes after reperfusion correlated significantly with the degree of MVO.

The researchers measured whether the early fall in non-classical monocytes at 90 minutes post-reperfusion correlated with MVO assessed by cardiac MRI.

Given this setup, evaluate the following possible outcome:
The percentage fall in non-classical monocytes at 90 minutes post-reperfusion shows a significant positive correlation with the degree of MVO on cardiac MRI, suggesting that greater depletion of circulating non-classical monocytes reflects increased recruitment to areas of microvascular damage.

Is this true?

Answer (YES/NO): NO